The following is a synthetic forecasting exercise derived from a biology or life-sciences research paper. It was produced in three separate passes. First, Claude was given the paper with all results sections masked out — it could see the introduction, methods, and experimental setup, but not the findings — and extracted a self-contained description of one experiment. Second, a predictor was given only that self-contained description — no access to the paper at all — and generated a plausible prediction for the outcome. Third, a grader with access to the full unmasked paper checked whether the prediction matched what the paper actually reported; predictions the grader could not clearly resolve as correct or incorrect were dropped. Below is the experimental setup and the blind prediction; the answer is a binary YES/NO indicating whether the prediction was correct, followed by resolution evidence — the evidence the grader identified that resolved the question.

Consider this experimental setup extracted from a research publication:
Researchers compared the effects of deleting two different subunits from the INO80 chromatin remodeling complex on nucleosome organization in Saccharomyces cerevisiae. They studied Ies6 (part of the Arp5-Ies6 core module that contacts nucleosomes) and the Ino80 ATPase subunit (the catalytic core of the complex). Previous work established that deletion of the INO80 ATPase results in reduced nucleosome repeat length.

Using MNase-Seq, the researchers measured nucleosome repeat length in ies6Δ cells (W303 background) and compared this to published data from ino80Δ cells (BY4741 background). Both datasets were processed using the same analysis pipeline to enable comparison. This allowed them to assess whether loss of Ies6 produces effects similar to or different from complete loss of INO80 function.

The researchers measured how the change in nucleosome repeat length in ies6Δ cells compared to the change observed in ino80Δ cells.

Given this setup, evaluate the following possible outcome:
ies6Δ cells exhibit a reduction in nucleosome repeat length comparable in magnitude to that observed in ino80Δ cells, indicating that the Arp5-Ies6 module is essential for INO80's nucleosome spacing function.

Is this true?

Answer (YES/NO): YES